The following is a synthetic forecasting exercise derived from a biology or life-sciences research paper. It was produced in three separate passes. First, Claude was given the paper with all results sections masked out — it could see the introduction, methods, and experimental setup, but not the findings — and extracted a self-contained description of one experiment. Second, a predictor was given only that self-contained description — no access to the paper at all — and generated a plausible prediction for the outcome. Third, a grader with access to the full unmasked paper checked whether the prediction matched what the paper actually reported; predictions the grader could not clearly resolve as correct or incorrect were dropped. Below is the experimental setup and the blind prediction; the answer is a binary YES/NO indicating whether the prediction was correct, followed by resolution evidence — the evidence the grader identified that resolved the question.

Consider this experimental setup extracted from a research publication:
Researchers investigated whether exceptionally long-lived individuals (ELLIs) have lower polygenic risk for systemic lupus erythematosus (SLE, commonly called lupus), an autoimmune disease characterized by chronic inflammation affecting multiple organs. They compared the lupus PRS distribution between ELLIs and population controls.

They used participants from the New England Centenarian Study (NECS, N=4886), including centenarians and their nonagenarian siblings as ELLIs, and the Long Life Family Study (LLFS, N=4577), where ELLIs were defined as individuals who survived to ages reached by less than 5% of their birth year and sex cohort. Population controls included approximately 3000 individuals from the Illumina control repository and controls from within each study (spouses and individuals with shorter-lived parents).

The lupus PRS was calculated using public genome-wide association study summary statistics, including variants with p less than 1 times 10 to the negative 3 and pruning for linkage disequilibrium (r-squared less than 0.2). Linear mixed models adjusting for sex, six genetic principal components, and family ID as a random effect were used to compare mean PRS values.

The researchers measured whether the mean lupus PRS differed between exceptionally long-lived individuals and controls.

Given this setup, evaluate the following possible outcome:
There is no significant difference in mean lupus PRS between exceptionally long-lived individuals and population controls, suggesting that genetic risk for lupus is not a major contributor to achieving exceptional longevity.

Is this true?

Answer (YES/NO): NO